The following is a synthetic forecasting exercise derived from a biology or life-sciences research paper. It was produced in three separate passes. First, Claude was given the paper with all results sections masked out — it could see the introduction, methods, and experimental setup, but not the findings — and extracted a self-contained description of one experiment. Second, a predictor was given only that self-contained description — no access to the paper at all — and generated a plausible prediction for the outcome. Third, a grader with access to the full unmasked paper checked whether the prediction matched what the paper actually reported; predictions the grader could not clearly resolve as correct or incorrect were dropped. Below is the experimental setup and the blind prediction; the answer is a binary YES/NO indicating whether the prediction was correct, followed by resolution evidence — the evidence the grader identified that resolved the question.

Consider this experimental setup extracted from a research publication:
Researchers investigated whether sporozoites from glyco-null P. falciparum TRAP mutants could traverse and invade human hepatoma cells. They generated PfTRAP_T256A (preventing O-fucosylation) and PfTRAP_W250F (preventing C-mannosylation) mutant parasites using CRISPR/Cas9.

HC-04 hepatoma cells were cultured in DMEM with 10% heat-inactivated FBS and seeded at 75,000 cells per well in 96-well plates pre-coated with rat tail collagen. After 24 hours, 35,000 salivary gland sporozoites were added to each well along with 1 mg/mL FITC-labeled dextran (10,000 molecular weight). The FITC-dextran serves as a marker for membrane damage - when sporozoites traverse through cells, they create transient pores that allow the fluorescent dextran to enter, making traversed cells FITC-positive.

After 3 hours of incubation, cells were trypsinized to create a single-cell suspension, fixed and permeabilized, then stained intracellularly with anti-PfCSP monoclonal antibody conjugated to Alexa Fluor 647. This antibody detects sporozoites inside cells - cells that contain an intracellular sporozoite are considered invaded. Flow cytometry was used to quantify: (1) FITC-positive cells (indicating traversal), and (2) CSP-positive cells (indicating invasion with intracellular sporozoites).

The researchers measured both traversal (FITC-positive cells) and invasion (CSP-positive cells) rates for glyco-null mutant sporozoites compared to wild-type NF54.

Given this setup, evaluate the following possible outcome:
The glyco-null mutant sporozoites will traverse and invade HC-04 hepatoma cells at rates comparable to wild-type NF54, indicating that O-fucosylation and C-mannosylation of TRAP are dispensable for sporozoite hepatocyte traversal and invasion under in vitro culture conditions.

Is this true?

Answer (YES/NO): NO